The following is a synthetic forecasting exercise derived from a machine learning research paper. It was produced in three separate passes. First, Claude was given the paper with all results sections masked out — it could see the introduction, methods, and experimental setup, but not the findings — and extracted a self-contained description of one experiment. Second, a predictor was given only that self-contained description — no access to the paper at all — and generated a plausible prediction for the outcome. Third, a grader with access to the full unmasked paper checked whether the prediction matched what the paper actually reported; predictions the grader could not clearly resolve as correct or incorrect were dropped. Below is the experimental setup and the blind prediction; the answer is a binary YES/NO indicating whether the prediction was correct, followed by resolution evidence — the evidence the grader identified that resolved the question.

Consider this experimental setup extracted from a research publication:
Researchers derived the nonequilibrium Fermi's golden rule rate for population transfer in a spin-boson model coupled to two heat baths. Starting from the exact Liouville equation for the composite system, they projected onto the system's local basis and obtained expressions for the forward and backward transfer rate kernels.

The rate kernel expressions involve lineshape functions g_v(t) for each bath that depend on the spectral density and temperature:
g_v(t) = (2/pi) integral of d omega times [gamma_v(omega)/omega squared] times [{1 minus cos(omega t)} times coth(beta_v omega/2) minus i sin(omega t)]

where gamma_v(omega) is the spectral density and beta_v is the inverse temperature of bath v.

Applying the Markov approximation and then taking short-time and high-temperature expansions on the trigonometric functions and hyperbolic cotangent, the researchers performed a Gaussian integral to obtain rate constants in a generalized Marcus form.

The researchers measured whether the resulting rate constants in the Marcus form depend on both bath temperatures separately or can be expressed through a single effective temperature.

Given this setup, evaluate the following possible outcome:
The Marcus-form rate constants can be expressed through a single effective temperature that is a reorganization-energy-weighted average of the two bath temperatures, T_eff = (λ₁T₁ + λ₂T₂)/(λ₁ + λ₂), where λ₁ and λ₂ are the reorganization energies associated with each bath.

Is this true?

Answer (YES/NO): NO